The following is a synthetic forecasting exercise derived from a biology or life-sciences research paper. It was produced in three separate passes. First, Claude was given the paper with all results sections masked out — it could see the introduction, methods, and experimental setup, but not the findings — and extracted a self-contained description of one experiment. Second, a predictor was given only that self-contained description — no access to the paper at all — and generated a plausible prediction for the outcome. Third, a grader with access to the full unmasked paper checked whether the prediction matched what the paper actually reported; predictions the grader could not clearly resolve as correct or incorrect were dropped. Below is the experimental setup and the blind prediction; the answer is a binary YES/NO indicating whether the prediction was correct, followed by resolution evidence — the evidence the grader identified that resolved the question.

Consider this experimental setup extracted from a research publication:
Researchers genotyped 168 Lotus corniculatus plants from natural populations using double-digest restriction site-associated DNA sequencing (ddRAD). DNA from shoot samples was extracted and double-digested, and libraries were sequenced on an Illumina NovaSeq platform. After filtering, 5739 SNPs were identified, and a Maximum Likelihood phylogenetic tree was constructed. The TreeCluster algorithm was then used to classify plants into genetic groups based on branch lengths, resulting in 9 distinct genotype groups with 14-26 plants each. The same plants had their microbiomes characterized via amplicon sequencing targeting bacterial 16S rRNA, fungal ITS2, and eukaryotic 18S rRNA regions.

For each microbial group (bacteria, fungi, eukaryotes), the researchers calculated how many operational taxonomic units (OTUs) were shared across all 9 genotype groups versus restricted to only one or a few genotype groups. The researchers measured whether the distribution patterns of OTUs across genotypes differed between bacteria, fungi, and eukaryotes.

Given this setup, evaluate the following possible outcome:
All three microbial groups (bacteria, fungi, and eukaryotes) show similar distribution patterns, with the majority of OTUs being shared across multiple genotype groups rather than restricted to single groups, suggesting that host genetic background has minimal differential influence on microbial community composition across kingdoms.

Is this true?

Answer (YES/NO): NO